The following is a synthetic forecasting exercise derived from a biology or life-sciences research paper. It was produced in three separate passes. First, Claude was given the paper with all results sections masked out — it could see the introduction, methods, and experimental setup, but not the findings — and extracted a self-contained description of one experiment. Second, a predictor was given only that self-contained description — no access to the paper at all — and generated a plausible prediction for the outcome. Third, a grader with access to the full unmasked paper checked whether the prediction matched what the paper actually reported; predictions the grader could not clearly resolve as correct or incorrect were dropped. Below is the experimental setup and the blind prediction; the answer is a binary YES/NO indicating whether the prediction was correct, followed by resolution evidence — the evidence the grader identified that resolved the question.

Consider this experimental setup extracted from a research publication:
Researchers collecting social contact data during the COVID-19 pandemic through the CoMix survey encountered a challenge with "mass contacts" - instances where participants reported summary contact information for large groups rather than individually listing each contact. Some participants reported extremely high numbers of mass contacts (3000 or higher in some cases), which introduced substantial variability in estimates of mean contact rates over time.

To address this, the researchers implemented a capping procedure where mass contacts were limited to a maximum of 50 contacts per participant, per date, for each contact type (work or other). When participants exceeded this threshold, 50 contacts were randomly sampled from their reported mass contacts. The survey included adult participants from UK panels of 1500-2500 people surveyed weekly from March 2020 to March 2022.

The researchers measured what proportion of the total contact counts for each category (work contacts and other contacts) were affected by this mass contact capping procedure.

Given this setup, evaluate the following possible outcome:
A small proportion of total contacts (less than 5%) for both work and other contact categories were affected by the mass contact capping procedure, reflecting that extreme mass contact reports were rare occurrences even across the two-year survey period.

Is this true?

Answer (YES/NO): NO